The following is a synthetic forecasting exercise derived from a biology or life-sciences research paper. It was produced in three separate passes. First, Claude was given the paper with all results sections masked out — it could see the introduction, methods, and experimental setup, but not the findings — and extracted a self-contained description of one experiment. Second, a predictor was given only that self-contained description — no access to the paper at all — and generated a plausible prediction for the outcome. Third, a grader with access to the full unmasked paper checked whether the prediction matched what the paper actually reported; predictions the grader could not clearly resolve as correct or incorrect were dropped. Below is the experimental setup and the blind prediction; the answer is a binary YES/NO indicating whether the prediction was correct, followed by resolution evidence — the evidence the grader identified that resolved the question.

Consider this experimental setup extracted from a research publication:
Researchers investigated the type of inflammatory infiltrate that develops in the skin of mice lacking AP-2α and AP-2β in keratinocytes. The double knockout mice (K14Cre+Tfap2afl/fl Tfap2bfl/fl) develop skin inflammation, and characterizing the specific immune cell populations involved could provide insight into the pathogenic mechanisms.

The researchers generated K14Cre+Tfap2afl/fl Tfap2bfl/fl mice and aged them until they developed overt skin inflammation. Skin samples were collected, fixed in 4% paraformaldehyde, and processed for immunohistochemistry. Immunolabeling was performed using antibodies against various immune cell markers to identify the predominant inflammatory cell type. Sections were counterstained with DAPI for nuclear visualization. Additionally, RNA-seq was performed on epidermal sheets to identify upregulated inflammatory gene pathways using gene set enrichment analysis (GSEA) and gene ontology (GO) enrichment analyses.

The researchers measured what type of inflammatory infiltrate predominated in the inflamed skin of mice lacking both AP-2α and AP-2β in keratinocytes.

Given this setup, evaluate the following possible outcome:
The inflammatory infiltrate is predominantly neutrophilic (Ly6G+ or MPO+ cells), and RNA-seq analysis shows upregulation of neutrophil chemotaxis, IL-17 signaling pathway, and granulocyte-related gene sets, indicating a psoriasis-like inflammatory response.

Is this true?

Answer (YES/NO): YES